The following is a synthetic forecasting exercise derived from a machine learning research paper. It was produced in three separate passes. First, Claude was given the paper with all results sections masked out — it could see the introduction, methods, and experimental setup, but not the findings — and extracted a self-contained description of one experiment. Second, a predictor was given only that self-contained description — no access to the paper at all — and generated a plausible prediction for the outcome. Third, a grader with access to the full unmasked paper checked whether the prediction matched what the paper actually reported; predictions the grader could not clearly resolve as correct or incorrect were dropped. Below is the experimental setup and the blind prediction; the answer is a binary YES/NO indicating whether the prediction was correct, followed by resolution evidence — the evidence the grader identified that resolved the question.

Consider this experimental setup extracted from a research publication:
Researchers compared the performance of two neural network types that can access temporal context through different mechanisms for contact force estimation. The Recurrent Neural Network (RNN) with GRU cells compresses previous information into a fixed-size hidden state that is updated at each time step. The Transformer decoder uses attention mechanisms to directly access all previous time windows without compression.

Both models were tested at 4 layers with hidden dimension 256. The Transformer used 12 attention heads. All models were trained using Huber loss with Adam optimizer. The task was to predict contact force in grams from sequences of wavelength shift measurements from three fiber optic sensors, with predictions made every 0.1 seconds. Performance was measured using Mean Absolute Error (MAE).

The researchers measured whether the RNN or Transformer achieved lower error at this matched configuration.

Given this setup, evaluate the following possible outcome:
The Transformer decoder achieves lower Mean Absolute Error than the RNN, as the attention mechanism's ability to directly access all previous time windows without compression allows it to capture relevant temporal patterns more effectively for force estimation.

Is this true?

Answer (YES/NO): NO